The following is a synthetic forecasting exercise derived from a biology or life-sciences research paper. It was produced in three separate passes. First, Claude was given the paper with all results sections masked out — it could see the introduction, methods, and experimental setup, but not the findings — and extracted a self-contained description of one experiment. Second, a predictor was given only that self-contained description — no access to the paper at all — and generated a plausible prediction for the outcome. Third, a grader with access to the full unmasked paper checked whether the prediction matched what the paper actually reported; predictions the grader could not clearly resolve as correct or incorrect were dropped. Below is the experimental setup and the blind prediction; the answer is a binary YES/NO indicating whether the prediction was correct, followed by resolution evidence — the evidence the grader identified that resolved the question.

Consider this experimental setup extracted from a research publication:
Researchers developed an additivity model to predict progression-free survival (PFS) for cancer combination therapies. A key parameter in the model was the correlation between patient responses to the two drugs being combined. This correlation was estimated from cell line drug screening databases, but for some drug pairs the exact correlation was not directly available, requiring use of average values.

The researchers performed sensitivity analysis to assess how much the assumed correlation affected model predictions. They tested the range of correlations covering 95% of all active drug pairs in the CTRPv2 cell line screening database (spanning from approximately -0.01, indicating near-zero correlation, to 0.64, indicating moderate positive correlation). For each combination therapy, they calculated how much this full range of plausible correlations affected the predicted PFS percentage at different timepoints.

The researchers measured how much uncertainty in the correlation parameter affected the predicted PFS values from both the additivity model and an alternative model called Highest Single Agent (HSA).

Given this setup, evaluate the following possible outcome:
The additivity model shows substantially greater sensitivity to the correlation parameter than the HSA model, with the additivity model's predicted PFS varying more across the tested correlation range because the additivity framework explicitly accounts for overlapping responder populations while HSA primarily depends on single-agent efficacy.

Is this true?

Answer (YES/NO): NO